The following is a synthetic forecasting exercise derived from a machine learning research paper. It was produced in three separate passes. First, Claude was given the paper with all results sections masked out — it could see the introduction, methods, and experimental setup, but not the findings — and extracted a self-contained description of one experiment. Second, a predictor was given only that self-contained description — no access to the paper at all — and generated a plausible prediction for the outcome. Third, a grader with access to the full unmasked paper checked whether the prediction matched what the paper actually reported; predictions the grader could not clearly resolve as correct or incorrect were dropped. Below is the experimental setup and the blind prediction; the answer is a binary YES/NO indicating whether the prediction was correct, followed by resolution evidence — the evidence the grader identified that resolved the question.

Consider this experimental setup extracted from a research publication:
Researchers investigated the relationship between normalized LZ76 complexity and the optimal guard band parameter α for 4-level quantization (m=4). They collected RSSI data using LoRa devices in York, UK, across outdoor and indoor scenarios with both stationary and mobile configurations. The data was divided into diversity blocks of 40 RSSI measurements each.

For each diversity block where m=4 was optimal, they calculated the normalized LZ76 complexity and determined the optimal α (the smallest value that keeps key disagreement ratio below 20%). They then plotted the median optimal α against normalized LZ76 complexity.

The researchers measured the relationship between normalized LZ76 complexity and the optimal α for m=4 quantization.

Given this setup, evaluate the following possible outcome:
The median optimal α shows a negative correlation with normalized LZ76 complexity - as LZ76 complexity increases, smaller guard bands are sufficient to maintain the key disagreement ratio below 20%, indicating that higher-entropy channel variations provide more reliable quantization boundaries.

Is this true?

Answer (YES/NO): NO